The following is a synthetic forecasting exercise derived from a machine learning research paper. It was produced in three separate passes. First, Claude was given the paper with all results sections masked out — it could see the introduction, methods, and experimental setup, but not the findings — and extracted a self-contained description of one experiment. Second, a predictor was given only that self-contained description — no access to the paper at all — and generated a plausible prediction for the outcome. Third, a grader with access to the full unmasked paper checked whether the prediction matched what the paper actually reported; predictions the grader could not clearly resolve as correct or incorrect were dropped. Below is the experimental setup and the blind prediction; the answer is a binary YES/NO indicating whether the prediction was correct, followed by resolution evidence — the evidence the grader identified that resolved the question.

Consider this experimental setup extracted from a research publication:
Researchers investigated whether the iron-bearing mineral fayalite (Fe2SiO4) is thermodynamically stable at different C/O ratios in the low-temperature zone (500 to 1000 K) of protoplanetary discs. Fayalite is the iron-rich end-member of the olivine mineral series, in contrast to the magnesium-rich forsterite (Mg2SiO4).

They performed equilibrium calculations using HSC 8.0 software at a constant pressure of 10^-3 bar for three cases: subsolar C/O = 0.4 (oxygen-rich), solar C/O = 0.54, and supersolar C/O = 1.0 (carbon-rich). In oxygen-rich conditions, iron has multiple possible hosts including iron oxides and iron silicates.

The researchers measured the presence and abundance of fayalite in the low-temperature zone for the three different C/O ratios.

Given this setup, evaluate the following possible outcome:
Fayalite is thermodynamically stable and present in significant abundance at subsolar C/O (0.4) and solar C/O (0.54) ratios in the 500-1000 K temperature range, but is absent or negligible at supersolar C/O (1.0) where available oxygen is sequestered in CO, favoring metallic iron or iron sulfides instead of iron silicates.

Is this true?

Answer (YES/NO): NO